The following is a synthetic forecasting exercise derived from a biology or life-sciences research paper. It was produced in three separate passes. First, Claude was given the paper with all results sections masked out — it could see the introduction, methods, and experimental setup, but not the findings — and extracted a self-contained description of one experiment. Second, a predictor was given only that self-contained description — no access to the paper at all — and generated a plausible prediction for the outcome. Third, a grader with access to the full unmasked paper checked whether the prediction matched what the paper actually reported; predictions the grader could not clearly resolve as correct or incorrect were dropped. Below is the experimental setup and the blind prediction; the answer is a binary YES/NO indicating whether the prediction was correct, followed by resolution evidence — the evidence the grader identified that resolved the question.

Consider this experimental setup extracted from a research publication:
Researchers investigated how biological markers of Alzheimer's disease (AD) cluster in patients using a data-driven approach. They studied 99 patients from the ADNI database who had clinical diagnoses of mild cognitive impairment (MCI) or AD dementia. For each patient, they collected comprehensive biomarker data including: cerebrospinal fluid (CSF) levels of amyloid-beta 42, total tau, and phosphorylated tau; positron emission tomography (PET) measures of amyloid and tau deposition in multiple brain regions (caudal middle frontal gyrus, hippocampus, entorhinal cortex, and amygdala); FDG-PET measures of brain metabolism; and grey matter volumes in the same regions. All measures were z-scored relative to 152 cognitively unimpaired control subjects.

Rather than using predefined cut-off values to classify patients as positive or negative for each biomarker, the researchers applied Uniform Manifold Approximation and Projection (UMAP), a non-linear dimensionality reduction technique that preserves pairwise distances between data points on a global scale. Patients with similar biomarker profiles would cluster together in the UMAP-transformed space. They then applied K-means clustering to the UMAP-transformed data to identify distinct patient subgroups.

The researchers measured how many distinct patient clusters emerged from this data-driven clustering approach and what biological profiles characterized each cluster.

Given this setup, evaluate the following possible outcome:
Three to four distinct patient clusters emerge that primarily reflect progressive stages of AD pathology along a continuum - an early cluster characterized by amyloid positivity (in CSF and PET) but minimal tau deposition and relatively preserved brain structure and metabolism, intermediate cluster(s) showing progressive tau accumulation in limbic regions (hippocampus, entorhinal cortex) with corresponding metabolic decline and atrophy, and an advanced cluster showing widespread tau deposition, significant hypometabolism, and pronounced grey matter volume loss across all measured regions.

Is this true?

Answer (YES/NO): NO